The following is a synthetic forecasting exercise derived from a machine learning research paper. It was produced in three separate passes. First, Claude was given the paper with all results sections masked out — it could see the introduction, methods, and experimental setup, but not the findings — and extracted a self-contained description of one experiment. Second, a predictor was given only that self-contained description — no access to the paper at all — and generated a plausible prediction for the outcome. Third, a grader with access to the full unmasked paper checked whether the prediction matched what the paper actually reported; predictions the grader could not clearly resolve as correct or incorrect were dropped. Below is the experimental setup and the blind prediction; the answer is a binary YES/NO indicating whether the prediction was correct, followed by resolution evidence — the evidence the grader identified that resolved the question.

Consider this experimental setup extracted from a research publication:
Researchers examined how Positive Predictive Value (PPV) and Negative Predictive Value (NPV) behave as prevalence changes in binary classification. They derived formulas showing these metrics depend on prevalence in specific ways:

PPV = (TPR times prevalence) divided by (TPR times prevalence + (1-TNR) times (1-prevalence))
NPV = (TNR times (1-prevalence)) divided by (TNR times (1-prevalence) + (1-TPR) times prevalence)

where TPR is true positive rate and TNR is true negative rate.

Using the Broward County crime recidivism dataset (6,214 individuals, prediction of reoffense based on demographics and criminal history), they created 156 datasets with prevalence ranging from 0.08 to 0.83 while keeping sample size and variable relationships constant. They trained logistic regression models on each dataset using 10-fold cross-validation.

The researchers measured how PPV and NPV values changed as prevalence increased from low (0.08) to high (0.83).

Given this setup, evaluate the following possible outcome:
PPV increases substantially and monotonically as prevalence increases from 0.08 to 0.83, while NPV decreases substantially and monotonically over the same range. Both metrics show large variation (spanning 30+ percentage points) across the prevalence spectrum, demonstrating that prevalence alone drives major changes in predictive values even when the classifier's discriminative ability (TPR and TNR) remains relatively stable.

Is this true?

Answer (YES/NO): NO